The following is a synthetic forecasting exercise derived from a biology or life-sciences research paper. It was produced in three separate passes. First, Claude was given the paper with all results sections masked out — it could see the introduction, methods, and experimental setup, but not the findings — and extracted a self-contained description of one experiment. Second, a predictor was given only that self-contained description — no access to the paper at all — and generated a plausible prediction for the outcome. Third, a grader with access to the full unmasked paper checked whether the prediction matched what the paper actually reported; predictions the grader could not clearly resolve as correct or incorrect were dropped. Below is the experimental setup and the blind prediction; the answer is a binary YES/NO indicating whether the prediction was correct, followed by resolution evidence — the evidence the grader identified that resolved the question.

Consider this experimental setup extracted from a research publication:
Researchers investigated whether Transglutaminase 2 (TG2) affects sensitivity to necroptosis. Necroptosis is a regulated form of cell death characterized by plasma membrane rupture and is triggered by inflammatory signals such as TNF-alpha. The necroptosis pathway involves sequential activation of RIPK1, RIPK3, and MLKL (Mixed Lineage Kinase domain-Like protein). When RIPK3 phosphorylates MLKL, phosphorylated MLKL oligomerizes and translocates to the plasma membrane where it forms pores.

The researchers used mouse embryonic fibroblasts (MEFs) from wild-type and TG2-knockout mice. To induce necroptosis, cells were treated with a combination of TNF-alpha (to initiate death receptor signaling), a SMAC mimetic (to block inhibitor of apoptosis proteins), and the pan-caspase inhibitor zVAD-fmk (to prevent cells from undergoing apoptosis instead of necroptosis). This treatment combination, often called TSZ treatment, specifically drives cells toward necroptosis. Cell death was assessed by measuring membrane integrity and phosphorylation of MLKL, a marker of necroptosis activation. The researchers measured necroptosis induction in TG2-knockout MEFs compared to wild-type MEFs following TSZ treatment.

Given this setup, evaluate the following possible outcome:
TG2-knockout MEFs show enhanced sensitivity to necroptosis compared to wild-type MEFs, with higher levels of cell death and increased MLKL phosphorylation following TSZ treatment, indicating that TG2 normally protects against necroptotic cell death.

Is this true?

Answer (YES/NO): NO